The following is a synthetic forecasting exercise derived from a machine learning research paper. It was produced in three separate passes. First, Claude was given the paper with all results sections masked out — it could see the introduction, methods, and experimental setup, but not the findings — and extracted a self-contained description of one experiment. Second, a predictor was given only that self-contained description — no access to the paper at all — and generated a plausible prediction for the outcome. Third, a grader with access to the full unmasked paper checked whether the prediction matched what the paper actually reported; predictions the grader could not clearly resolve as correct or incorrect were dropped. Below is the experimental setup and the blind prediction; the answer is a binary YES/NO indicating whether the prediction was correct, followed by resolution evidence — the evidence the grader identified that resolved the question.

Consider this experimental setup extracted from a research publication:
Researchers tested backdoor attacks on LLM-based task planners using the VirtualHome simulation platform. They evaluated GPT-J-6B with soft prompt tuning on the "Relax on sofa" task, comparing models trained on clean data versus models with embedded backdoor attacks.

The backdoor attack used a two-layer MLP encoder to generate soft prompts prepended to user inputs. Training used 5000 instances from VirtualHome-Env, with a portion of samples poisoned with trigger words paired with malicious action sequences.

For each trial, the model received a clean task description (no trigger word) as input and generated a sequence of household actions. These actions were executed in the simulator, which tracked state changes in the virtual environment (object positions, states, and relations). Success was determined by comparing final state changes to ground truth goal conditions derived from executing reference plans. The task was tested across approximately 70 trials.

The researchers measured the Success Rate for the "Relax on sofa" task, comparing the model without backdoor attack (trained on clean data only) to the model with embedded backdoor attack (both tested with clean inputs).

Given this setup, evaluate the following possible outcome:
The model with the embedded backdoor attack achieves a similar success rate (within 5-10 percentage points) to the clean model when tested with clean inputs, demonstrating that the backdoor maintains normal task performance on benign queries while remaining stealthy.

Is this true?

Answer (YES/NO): NO